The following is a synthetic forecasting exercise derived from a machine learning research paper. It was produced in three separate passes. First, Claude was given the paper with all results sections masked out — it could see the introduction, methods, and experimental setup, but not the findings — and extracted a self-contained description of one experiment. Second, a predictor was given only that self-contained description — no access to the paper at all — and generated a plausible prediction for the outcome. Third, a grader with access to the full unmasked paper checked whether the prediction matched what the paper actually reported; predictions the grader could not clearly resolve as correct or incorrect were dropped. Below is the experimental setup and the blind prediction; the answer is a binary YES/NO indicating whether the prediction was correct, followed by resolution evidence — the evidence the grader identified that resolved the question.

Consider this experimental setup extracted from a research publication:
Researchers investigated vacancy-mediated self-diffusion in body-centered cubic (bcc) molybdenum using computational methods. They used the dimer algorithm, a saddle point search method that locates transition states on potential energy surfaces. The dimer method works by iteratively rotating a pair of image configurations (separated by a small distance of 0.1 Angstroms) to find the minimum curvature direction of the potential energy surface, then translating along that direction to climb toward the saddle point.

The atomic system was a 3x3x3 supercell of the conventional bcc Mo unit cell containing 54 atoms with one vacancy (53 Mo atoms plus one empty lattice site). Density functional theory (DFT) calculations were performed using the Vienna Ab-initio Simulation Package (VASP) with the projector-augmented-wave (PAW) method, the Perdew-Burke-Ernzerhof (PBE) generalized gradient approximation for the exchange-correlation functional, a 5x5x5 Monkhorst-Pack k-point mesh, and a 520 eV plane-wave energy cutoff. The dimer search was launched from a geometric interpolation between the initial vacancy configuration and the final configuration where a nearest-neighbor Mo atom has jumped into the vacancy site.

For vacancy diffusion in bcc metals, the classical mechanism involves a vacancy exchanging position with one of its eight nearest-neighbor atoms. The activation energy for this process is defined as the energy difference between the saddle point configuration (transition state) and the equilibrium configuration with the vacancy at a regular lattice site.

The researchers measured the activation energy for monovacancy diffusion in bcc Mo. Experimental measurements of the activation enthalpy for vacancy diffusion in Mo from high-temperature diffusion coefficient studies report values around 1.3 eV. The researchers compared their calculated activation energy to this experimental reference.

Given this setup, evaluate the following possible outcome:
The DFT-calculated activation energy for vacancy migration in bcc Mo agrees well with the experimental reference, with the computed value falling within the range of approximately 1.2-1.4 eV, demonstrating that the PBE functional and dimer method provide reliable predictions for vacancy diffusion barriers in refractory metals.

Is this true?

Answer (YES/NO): YES